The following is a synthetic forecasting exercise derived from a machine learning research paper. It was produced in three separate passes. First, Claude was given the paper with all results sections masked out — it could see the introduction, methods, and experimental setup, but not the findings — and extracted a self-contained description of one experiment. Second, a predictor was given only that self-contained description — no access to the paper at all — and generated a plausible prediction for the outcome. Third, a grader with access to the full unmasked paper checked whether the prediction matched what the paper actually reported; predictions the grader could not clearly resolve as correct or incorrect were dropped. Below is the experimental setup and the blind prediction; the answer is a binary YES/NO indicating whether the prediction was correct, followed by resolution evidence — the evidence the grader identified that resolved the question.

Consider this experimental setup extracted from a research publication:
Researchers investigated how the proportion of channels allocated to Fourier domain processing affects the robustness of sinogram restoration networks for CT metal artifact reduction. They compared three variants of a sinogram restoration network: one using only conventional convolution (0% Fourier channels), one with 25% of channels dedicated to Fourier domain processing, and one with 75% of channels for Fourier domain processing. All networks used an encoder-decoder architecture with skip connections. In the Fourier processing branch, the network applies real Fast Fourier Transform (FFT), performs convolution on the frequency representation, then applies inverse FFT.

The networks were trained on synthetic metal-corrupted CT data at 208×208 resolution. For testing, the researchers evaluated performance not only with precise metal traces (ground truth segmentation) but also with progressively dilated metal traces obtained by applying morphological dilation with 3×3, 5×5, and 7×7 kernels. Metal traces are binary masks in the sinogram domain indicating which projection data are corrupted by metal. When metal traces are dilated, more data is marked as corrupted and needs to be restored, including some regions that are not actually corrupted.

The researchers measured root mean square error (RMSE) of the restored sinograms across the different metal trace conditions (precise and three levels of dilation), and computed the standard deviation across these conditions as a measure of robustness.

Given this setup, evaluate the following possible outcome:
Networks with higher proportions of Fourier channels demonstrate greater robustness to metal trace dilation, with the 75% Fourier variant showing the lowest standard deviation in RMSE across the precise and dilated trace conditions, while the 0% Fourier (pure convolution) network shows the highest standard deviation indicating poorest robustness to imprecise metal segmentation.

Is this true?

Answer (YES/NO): YES